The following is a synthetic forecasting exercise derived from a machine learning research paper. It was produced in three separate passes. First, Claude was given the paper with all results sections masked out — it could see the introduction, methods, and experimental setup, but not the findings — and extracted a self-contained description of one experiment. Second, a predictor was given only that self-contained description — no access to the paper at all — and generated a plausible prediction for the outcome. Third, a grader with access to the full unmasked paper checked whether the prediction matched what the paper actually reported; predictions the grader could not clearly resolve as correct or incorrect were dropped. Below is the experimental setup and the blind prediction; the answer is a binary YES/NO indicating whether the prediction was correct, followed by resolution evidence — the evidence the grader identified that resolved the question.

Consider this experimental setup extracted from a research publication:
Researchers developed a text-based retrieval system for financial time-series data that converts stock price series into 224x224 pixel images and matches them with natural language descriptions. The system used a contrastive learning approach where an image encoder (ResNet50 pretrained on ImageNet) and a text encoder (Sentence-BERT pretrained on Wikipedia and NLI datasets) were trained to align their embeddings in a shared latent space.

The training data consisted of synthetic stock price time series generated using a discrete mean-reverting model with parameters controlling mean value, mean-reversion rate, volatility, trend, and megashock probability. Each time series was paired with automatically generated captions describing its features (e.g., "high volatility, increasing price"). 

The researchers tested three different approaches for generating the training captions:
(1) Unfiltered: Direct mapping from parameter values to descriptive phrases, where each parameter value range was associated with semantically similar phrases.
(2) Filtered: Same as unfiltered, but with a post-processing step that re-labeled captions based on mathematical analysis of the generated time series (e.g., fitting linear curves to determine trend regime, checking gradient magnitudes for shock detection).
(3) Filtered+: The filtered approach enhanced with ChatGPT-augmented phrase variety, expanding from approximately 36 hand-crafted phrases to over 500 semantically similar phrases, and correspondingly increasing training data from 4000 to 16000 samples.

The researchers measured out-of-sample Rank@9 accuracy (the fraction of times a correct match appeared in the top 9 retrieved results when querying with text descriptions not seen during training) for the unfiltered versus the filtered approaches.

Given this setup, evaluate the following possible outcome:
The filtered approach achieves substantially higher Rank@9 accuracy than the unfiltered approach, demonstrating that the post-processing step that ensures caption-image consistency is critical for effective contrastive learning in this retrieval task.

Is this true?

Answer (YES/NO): YES